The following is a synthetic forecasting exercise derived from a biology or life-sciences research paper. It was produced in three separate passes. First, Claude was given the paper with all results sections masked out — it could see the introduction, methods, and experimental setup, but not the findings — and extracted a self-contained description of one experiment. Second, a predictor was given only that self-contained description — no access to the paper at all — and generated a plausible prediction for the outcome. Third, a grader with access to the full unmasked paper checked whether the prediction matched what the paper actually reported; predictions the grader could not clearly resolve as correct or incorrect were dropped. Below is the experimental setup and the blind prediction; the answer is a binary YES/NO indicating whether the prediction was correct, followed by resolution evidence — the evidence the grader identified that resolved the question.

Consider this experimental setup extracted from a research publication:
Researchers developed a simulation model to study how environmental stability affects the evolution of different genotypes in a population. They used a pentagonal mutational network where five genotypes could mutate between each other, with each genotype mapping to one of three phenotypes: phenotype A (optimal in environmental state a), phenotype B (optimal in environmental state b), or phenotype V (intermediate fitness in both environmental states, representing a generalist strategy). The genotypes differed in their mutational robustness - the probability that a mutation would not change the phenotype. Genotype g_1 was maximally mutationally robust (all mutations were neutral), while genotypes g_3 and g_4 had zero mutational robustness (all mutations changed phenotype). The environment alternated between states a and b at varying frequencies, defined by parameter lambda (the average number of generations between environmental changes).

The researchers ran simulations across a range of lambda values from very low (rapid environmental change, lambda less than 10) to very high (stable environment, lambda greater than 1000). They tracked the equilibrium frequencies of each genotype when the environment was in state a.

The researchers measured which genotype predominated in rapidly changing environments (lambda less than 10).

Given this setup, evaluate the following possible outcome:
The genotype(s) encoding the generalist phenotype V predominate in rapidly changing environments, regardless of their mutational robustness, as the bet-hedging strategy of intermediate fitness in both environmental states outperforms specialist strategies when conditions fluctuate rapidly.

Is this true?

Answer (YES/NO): YES